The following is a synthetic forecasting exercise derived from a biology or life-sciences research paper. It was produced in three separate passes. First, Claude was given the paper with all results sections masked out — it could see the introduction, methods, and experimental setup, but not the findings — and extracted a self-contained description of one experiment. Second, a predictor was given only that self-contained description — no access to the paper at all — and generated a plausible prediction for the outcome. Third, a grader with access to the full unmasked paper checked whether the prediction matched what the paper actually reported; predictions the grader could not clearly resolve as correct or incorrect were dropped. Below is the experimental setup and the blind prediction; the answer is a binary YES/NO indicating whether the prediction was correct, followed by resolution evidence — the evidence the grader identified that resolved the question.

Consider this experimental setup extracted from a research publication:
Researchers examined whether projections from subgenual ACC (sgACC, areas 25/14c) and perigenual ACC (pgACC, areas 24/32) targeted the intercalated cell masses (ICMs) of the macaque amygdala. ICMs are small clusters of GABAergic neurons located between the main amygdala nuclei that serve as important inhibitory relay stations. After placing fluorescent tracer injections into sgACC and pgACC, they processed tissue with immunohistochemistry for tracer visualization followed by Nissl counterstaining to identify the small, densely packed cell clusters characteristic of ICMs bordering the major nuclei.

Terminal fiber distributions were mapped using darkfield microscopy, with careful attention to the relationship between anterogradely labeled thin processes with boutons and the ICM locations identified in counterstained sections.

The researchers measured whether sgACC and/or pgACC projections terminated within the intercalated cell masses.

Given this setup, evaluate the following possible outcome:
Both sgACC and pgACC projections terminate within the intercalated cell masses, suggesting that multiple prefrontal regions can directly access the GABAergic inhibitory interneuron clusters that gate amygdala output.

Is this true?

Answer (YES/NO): NO